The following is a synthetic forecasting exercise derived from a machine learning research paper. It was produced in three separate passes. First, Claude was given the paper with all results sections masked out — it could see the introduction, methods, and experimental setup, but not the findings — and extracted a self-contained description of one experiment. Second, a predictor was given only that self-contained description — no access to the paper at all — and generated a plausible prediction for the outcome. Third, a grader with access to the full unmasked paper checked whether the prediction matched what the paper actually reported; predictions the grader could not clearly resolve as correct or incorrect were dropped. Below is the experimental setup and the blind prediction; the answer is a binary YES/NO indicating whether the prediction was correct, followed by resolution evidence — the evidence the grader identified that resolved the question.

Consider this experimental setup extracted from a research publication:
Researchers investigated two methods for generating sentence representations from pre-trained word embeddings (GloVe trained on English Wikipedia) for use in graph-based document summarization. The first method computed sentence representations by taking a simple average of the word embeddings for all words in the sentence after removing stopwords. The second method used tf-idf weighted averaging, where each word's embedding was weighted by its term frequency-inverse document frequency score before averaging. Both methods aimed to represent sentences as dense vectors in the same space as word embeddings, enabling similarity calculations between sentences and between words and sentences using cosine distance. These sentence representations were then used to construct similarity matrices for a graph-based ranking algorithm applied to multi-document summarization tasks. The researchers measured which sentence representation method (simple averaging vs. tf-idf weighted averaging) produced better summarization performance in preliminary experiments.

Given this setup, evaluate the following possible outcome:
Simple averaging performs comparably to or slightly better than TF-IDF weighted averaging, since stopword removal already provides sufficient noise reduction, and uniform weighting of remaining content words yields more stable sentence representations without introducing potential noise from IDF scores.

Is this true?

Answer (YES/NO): YES